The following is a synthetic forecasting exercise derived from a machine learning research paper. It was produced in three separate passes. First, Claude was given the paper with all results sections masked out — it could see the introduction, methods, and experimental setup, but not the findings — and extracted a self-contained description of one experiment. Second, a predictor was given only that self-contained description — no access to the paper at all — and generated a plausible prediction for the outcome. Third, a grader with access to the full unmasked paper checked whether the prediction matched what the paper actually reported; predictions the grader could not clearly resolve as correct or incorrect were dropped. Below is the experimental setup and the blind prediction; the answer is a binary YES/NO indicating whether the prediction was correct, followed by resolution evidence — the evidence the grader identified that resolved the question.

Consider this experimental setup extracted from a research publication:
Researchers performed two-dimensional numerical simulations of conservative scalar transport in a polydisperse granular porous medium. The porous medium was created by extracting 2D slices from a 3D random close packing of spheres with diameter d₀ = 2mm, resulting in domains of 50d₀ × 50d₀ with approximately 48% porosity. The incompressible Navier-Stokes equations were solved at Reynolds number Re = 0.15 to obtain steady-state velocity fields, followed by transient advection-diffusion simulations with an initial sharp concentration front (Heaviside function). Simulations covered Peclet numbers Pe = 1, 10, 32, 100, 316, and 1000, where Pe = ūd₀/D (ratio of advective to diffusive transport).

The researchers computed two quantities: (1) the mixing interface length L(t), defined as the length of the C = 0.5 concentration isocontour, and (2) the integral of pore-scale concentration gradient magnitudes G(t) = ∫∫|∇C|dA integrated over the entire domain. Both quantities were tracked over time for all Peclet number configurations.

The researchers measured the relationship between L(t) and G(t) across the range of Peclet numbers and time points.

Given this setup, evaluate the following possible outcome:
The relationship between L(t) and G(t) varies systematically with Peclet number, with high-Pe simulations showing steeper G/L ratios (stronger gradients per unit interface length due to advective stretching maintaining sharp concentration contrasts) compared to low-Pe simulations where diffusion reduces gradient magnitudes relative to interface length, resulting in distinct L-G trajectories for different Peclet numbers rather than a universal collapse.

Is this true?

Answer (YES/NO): NO